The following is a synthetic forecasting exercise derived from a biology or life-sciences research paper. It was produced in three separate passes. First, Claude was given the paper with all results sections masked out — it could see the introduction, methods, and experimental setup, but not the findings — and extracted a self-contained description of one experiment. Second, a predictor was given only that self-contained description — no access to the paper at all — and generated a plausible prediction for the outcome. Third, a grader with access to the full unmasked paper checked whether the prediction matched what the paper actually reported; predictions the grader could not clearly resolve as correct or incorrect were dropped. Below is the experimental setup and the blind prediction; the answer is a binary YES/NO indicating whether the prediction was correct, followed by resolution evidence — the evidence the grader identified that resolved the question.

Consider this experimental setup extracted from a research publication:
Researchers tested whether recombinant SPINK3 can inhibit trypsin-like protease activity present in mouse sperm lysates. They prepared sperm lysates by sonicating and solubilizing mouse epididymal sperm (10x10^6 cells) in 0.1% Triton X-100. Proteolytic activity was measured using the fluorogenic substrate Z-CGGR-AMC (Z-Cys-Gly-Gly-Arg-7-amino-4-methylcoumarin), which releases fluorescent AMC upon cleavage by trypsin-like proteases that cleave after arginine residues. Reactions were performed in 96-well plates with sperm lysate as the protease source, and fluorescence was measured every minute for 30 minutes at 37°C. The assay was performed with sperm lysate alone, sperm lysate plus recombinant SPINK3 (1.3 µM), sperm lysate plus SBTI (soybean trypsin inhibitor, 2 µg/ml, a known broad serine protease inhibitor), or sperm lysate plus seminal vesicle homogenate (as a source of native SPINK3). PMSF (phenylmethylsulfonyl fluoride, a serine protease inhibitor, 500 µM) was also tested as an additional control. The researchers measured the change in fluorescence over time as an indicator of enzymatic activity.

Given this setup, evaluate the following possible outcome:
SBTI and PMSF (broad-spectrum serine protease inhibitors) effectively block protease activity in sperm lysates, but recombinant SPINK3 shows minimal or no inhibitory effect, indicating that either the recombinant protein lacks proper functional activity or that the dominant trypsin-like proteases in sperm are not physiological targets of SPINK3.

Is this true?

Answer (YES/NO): NO